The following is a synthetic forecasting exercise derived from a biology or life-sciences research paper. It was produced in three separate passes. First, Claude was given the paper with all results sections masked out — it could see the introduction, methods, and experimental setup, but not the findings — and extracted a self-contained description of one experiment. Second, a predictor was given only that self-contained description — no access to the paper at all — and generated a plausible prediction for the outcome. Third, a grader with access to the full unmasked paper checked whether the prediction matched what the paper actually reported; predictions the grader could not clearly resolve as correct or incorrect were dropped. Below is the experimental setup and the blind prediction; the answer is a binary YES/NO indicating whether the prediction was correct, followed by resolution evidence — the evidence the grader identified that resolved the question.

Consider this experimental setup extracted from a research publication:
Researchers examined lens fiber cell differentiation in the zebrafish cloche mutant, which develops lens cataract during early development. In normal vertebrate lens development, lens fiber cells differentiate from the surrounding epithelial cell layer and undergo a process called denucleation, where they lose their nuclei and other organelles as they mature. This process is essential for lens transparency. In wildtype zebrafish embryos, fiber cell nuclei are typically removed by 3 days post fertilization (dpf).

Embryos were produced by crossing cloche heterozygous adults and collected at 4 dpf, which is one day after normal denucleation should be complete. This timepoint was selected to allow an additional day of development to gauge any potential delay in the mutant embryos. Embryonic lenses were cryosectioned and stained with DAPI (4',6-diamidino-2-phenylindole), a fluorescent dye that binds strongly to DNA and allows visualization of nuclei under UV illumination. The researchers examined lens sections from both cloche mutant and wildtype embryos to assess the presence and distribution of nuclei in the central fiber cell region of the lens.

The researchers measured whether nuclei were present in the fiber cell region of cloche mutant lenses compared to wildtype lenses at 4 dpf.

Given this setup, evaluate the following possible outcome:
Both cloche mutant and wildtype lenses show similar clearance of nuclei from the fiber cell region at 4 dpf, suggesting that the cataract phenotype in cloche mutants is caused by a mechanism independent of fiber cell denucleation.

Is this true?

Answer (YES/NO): NO